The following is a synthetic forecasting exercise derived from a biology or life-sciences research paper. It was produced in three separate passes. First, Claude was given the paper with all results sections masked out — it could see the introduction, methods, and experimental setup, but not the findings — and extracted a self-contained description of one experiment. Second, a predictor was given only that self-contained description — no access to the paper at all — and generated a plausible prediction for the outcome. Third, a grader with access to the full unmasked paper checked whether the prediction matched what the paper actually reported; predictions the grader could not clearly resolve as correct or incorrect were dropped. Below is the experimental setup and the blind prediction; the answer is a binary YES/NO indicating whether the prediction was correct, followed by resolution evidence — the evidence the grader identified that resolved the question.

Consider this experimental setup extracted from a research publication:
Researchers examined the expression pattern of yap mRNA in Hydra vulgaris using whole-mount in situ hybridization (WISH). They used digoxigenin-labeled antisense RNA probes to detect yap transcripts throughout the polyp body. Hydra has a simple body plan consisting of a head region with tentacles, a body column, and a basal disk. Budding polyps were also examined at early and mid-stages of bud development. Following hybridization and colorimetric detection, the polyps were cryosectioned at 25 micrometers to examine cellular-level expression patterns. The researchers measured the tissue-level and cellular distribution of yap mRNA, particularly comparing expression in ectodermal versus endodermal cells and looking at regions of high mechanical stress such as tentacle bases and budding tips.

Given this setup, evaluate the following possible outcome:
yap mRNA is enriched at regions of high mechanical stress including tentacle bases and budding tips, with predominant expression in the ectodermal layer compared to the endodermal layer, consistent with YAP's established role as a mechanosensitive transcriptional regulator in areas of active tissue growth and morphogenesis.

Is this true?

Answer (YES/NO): NO